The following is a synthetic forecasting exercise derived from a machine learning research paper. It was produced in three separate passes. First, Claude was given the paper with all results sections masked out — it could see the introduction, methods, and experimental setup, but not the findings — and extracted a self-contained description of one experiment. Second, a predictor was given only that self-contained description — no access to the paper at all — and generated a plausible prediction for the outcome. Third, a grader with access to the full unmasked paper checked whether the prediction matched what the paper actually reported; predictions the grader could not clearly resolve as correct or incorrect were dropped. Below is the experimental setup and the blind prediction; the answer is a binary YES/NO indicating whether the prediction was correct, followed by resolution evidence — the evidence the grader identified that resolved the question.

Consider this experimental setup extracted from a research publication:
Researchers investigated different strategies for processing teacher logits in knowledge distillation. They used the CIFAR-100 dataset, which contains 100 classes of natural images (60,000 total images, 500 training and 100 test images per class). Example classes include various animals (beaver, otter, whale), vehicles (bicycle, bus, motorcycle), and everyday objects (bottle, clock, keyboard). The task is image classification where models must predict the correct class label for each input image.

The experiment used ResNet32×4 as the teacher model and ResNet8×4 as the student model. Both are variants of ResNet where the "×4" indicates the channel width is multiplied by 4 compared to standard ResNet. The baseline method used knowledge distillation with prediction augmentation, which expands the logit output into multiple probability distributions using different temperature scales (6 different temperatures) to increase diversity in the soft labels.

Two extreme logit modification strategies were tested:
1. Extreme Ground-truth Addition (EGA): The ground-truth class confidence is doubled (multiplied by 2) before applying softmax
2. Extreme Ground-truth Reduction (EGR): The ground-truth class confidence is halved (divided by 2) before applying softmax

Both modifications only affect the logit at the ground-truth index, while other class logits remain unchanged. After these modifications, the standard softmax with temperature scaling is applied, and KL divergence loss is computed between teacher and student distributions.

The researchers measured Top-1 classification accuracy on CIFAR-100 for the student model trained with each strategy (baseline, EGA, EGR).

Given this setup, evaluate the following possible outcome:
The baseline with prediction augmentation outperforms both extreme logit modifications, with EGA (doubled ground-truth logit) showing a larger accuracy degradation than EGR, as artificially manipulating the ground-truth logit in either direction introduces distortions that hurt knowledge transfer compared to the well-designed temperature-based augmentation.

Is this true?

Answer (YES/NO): NO